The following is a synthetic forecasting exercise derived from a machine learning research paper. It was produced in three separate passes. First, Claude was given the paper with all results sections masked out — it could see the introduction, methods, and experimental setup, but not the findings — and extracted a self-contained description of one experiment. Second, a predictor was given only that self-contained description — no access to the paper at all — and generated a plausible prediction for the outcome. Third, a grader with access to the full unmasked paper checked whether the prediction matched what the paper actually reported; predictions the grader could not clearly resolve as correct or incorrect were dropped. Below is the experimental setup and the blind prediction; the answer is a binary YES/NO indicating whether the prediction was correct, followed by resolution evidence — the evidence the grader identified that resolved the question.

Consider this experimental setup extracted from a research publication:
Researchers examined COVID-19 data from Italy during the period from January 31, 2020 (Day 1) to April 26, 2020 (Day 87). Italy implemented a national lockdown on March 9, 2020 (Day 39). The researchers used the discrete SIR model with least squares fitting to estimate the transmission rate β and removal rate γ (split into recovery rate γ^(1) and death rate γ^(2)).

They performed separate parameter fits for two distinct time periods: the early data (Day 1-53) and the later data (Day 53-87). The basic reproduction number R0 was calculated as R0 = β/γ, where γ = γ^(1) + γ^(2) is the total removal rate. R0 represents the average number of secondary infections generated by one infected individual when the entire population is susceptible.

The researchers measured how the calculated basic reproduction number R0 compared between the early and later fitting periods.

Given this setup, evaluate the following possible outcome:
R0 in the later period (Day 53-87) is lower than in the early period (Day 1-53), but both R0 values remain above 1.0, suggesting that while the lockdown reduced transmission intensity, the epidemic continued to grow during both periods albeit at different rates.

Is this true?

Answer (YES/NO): YES